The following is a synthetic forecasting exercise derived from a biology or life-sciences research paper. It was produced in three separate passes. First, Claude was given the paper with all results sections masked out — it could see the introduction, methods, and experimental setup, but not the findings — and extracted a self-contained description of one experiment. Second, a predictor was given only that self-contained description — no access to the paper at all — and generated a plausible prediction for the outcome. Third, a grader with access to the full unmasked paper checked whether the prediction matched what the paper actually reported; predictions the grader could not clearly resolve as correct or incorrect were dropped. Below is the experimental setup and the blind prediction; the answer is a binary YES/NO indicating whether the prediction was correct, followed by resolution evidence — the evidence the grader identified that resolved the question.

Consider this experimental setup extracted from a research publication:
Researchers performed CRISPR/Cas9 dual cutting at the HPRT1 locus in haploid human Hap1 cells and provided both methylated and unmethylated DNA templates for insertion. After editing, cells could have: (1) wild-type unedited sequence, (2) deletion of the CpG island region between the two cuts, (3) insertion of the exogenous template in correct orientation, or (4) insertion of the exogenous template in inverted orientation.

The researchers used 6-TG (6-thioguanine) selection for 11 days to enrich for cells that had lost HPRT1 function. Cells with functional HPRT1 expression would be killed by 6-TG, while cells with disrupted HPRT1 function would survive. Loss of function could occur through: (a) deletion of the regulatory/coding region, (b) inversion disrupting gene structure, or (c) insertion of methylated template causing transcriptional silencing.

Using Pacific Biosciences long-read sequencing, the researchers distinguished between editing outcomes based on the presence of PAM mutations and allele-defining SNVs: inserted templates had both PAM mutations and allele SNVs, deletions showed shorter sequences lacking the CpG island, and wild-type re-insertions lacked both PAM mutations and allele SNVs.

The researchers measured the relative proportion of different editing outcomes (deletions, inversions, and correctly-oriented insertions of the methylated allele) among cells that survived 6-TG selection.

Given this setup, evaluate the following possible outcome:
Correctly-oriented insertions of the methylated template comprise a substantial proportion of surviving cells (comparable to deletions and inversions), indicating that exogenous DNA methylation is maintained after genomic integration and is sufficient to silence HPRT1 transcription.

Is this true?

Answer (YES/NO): NO